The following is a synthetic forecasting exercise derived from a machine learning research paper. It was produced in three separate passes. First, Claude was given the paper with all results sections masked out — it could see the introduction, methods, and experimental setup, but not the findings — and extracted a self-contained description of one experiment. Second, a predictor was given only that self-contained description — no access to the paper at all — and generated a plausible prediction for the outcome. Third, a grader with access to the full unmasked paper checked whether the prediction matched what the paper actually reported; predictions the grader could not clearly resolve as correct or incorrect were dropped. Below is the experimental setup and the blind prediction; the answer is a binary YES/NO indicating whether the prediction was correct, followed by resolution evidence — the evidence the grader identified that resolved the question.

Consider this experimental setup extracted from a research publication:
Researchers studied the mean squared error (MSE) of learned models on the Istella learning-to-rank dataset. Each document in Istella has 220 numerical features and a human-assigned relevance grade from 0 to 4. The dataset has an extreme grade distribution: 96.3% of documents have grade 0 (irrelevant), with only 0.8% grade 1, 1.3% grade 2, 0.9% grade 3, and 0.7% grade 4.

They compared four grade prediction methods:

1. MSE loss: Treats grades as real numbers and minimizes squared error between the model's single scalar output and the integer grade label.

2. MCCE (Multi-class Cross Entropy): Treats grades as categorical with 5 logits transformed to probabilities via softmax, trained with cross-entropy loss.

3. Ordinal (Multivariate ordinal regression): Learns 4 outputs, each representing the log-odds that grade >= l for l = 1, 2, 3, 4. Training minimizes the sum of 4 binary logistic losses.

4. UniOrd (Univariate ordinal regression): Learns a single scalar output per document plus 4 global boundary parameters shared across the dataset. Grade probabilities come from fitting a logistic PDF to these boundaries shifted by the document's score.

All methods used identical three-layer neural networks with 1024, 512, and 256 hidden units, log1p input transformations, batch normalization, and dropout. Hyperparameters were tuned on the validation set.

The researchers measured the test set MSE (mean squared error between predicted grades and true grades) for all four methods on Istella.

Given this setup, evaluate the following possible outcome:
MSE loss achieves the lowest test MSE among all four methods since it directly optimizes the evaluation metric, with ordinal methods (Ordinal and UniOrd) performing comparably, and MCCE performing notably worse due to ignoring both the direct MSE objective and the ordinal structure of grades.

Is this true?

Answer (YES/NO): NO